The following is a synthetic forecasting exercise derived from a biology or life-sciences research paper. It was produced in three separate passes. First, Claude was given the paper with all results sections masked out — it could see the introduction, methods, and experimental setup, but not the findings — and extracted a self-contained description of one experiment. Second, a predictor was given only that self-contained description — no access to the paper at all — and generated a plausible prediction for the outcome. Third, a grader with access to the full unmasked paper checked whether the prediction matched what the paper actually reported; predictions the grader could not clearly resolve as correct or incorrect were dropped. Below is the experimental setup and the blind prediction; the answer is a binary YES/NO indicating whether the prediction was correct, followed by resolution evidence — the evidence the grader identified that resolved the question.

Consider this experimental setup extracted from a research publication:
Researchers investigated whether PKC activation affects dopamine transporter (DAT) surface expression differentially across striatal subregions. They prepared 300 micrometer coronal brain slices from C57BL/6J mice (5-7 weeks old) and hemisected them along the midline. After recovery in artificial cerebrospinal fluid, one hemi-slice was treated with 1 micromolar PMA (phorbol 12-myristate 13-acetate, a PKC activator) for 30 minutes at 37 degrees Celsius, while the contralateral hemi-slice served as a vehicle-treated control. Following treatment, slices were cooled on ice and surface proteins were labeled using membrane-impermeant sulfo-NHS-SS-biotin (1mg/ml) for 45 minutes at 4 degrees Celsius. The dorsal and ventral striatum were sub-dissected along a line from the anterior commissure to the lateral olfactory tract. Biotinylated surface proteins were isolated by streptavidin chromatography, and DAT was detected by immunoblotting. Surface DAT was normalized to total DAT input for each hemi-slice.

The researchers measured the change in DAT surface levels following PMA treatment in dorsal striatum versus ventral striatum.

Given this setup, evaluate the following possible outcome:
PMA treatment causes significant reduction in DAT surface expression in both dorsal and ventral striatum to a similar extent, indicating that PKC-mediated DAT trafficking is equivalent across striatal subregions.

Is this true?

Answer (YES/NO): NO